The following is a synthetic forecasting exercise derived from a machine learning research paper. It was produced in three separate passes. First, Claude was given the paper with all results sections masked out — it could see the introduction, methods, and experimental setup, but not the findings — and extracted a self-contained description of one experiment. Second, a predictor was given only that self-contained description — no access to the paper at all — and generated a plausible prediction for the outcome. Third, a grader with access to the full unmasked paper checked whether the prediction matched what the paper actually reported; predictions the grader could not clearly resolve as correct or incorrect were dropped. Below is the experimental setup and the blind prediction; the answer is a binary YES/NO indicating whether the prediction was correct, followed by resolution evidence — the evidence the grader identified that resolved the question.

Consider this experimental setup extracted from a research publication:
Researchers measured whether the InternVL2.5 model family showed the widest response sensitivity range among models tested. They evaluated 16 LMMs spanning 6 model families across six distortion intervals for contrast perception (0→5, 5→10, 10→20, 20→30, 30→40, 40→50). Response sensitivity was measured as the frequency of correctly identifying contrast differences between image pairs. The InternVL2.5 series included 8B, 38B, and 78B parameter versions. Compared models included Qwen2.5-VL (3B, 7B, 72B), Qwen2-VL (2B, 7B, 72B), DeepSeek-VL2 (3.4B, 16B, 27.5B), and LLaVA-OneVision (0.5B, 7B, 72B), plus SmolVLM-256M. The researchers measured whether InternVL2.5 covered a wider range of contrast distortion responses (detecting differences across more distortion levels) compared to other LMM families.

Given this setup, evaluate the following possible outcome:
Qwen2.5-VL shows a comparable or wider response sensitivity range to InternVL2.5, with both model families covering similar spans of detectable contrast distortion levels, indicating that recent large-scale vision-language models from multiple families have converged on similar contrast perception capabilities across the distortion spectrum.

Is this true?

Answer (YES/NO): NO